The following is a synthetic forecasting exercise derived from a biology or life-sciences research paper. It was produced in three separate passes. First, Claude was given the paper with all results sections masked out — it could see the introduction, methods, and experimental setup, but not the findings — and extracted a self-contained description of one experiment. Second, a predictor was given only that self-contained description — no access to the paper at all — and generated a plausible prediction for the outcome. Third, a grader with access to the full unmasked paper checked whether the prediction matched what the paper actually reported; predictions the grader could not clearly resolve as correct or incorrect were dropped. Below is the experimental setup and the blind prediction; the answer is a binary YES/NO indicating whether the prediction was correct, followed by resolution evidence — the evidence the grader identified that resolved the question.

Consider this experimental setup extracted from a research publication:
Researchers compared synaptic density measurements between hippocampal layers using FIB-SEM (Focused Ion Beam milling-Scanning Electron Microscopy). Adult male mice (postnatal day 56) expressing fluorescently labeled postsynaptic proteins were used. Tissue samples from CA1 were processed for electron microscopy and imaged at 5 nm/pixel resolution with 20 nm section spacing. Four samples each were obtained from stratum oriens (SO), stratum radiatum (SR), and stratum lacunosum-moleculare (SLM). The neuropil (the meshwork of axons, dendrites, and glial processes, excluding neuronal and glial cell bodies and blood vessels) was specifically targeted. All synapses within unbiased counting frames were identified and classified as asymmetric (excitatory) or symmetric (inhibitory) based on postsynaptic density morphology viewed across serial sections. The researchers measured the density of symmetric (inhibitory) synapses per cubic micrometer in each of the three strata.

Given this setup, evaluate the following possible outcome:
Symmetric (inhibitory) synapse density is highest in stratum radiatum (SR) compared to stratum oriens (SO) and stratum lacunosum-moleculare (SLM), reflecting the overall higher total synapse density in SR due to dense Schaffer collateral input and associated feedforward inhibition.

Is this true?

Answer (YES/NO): NO